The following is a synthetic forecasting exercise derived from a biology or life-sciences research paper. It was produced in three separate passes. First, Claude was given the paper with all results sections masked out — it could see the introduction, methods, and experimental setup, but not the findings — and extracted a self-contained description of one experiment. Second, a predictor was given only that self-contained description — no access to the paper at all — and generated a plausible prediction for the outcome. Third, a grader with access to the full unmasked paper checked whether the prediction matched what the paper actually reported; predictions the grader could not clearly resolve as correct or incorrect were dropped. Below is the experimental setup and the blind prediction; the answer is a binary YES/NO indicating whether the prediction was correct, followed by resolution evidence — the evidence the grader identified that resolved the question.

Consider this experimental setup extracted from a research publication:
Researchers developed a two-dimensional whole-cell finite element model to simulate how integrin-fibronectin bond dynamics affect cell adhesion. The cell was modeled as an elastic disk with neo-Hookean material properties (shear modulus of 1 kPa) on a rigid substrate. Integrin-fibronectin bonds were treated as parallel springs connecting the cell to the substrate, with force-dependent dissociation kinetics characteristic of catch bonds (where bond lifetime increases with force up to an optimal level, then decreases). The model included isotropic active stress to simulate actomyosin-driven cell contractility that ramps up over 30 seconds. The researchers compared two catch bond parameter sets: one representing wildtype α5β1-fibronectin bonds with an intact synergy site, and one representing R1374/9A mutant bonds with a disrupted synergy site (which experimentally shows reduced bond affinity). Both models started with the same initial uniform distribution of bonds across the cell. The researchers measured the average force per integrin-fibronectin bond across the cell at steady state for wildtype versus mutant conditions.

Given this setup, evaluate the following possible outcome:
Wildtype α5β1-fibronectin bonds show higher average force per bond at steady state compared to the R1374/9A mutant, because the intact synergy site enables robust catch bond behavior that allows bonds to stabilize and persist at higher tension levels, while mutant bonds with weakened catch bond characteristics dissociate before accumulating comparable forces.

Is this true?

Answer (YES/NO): NO